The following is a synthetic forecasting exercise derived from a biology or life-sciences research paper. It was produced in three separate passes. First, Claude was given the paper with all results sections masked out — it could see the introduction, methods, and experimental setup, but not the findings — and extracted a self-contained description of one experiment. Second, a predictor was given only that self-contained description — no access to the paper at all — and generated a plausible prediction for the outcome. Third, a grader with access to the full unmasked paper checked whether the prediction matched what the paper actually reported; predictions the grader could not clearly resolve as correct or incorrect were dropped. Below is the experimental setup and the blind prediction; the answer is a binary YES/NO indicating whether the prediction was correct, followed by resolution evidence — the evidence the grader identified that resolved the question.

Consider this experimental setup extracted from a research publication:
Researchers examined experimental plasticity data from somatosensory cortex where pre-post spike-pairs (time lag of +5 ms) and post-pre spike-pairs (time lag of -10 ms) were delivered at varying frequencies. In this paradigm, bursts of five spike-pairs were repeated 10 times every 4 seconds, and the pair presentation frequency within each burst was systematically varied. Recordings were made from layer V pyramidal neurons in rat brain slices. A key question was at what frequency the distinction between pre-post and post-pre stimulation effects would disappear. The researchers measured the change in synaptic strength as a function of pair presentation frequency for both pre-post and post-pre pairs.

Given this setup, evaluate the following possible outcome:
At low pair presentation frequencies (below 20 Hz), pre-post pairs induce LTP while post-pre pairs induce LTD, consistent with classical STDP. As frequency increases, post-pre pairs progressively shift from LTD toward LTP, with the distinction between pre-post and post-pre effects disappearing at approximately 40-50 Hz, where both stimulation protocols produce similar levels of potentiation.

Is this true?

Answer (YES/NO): NO